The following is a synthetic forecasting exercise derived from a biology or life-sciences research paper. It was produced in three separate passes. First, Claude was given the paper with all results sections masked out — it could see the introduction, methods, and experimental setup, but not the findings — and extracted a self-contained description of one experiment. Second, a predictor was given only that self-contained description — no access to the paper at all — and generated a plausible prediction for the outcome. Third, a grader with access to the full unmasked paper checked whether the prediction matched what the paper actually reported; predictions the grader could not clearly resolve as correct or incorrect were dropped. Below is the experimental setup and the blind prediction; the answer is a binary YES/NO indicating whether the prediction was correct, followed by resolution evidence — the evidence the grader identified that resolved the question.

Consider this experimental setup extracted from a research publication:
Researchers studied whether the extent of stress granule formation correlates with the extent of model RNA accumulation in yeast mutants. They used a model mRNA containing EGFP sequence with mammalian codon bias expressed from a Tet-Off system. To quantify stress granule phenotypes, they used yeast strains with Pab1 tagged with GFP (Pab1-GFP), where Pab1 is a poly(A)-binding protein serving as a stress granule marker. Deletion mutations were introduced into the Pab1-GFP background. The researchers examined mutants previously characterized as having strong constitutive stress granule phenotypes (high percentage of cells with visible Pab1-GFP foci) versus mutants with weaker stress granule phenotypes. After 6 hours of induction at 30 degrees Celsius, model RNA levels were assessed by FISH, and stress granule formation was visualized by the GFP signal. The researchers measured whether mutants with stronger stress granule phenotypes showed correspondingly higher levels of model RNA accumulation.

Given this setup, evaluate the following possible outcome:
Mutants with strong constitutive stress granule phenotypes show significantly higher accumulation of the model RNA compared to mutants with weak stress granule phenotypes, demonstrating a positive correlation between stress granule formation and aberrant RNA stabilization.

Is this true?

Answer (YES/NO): NO